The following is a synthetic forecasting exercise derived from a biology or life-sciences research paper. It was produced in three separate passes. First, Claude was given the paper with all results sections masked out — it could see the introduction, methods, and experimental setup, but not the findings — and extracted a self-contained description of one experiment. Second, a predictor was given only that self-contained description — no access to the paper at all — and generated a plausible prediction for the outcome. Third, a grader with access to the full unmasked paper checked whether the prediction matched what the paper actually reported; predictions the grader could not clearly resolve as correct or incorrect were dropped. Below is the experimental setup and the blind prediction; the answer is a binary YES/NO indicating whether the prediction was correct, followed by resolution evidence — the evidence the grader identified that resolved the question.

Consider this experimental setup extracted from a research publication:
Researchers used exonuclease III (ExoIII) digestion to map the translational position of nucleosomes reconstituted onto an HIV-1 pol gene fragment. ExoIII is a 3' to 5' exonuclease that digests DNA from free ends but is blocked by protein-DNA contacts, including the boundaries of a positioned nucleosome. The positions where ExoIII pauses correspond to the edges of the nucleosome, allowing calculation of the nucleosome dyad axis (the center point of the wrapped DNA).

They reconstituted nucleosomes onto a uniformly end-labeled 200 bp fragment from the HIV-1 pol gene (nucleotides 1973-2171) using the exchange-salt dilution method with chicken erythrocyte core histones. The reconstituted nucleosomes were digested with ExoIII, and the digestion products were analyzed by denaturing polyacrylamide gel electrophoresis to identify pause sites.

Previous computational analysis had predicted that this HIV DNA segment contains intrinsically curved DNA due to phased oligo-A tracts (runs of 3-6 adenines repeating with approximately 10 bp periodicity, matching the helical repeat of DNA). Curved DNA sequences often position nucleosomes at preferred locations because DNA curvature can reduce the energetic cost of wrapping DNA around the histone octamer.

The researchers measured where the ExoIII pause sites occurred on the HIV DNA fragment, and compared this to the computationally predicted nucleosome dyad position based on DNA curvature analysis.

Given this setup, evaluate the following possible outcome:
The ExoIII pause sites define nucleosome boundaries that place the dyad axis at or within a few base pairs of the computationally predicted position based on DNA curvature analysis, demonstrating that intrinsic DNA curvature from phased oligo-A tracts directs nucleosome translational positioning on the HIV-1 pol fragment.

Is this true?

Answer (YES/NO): YES